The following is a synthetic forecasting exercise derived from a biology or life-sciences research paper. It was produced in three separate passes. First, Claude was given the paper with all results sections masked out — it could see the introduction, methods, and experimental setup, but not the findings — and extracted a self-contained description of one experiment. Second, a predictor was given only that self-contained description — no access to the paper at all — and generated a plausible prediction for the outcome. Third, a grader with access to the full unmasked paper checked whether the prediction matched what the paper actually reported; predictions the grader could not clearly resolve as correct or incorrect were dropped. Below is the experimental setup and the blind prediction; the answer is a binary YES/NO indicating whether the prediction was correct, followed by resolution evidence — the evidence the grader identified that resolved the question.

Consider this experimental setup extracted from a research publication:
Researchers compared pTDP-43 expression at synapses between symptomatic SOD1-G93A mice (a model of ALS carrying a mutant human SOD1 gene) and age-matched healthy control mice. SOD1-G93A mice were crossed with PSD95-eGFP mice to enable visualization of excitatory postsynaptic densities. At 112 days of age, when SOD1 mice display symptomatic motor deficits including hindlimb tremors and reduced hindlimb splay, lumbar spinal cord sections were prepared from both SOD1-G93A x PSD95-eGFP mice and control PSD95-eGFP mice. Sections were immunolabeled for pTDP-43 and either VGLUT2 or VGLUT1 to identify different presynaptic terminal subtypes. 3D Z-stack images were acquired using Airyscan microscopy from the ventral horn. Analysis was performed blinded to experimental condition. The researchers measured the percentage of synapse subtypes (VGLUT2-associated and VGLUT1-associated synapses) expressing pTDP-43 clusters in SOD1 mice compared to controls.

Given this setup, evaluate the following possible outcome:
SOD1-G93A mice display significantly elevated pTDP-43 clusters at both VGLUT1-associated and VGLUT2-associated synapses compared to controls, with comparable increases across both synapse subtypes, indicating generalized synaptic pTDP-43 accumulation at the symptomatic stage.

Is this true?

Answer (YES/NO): NO